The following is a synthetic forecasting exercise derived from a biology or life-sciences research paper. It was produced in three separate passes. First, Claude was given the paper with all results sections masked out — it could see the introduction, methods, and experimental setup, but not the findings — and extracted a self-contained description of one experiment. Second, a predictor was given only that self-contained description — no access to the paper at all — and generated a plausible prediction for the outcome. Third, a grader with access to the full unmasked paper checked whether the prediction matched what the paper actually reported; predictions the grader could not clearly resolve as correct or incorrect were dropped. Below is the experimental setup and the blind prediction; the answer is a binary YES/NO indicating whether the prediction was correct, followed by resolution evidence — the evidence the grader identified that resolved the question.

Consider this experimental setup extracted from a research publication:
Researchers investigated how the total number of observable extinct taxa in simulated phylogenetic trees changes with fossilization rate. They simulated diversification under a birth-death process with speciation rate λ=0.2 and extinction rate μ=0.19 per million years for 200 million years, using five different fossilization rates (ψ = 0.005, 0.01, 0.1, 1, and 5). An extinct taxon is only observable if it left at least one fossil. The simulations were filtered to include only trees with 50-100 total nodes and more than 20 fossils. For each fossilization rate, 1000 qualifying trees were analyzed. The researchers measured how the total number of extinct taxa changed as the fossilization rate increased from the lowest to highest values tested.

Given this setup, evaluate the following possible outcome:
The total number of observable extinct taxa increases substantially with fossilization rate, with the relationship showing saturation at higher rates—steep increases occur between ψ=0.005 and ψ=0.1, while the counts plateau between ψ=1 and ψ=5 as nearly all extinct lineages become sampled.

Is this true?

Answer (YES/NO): YES